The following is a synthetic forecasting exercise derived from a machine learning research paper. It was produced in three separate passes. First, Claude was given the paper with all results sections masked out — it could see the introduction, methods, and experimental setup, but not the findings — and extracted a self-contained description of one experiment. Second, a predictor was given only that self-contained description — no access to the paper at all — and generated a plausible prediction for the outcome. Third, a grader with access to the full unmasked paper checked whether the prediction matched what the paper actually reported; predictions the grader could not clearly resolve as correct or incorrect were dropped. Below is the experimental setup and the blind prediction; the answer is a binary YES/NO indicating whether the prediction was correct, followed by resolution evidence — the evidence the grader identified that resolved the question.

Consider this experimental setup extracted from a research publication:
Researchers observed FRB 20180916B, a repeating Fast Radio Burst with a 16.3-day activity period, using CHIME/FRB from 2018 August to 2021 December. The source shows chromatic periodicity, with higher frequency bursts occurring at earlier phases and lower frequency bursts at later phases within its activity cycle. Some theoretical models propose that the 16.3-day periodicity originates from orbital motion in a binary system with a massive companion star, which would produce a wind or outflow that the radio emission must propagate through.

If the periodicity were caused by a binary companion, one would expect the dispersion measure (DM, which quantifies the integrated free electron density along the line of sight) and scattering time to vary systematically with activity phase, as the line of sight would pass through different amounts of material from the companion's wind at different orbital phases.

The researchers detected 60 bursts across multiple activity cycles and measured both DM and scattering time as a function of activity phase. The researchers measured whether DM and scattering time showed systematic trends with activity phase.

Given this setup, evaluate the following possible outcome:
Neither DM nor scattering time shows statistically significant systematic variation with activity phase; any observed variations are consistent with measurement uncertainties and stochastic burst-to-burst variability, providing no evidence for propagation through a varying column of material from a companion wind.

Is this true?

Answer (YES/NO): YES